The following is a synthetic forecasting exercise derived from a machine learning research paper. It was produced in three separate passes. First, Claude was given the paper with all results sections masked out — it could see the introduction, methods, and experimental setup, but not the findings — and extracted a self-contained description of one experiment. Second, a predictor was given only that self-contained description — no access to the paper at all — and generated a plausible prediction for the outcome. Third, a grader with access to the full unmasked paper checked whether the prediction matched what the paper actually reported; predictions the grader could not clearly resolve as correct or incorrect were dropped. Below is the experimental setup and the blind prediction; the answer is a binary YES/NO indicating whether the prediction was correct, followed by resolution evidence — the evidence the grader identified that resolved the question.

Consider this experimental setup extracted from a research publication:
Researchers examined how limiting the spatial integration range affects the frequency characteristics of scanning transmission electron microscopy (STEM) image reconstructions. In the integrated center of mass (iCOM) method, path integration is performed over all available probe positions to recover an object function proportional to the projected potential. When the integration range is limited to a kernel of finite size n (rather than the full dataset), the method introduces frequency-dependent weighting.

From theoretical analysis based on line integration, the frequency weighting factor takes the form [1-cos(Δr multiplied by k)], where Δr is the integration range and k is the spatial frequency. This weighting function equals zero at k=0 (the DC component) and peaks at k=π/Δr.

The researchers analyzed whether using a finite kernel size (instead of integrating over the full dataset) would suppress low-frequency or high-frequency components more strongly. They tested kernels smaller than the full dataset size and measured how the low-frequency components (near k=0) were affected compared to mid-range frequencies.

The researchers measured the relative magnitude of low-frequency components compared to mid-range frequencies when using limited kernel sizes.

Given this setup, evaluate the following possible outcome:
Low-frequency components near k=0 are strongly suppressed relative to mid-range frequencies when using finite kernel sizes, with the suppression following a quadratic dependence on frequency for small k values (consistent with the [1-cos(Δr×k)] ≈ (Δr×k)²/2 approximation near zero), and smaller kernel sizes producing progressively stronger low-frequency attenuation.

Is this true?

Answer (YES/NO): YES